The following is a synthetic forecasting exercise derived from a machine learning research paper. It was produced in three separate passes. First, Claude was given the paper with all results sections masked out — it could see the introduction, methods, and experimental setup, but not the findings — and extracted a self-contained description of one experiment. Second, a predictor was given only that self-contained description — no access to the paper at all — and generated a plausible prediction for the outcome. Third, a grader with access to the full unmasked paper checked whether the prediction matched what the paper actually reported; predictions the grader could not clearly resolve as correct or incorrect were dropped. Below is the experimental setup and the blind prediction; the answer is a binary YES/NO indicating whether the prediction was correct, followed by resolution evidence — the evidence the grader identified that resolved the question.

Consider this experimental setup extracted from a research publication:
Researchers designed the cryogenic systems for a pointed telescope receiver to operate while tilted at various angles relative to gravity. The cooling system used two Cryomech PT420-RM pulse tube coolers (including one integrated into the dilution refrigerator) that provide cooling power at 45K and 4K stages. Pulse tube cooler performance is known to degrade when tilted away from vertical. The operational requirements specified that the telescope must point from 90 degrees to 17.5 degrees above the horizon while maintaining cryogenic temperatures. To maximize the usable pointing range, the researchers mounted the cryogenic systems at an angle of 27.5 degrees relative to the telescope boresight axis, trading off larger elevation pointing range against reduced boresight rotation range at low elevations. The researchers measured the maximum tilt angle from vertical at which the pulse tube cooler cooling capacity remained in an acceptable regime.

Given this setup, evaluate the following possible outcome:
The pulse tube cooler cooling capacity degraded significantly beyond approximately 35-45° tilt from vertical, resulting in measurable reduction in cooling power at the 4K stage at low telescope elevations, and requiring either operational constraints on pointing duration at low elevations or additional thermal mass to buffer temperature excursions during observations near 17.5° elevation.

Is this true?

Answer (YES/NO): NO